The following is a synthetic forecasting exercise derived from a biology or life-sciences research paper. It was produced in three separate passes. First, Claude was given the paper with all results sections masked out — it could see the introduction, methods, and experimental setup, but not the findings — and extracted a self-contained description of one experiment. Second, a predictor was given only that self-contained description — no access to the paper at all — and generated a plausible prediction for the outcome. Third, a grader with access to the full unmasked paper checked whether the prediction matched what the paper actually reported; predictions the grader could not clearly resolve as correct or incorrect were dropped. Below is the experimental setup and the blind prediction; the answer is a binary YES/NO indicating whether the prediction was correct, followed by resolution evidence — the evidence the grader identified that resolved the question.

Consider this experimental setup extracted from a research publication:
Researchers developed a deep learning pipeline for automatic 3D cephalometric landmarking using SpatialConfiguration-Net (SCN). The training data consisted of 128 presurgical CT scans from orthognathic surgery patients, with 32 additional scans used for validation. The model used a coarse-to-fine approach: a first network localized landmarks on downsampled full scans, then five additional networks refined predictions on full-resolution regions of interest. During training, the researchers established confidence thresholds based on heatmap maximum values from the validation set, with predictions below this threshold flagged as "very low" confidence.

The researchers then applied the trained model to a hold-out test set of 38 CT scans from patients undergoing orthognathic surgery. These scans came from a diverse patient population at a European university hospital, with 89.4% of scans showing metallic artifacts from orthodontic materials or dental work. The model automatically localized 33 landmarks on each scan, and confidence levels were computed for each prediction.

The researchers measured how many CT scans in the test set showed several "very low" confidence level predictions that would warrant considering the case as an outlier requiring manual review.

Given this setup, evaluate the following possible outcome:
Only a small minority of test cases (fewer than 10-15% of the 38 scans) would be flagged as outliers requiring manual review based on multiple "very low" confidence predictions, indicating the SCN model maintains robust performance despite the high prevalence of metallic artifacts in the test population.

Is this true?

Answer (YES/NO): YES